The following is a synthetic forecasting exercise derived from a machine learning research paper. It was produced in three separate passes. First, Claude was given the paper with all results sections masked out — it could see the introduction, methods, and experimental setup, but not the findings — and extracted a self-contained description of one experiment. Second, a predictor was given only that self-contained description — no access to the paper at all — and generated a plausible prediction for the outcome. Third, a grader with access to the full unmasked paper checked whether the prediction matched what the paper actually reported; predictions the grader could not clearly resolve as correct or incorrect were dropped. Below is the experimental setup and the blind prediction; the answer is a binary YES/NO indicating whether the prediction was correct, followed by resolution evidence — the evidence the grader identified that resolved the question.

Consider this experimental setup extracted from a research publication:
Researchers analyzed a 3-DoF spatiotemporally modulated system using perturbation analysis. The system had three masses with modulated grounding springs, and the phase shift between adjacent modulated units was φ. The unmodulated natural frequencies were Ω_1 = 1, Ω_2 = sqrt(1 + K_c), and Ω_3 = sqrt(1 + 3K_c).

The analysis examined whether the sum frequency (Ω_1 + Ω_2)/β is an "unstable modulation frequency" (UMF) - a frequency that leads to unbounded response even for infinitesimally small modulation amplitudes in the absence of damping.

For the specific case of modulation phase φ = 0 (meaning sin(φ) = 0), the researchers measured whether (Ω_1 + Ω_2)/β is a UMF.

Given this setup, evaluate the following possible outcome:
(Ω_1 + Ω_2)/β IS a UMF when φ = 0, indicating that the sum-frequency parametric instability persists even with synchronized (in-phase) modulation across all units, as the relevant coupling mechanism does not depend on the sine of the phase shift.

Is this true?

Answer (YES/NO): NO